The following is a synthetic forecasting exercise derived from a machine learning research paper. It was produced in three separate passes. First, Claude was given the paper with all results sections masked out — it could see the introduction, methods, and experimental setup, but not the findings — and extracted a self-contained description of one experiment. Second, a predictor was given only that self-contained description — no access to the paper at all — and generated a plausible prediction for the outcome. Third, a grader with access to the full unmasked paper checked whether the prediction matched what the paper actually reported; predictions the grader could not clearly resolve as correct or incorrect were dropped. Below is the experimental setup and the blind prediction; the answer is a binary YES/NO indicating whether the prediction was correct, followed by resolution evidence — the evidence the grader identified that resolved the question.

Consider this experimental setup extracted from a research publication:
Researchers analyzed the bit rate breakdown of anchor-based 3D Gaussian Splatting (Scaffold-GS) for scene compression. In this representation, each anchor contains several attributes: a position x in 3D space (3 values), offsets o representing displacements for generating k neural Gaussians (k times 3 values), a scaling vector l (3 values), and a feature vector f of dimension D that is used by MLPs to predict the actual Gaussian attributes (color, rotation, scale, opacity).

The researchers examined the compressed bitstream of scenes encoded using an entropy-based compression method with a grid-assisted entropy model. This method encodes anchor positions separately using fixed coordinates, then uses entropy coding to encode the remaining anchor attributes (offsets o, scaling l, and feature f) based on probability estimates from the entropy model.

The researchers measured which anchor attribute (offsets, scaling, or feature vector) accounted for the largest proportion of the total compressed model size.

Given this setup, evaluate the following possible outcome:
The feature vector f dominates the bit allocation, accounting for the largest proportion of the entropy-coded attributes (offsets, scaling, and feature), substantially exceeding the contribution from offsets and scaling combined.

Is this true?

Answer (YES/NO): YES